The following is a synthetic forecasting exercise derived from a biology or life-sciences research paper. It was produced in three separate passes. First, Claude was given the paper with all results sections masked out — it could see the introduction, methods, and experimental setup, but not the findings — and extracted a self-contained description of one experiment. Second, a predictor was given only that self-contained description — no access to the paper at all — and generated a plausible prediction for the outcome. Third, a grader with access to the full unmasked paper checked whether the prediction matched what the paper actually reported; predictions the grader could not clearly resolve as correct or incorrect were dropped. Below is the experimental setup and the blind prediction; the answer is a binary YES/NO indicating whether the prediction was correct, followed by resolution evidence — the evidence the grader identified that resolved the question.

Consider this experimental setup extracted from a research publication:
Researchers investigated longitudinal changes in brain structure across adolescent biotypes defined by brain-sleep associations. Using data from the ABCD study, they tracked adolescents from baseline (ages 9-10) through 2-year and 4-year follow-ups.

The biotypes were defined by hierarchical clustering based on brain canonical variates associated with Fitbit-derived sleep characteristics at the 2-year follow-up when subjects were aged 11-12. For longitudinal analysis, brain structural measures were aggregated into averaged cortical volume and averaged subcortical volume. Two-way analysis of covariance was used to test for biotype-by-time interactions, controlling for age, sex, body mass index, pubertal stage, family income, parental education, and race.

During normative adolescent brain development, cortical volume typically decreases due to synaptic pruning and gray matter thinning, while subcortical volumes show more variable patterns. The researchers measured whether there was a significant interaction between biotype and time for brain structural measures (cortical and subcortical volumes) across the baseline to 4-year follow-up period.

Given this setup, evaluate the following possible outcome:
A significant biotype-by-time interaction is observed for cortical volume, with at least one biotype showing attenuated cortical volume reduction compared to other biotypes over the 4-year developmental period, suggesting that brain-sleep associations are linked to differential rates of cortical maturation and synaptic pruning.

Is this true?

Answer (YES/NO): NO